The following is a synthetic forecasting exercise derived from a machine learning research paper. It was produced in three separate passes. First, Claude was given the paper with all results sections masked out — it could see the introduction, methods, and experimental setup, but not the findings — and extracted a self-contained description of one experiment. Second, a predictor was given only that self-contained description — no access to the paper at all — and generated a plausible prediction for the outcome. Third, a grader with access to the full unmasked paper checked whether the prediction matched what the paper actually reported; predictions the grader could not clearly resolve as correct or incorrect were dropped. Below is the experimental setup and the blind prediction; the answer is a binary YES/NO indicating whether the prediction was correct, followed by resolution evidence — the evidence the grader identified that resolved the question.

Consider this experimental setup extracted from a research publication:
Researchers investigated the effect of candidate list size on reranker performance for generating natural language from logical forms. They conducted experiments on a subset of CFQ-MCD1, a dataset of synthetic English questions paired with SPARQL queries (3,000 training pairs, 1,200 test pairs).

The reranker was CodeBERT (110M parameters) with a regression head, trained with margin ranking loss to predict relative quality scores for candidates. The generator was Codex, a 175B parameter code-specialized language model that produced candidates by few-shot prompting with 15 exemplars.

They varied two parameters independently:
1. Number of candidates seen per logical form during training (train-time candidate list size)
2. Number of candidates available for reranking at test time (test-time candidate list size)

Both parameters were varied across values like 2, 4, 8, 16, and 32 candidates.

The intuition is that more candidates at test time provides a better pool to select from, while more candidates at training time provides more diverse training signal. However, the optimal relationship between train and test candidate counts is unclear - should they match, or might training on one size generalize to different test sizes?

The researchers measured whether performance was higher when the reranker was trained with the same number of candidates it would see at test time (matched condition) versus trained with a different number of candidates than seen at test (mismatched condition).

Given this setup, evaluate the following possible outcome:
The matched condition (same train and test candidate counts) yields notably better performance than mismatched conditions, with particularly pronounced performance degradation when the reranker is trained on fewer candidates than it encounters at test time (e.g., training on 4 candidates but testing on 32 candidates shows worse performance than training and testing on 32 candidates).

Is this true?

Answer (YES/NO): NO